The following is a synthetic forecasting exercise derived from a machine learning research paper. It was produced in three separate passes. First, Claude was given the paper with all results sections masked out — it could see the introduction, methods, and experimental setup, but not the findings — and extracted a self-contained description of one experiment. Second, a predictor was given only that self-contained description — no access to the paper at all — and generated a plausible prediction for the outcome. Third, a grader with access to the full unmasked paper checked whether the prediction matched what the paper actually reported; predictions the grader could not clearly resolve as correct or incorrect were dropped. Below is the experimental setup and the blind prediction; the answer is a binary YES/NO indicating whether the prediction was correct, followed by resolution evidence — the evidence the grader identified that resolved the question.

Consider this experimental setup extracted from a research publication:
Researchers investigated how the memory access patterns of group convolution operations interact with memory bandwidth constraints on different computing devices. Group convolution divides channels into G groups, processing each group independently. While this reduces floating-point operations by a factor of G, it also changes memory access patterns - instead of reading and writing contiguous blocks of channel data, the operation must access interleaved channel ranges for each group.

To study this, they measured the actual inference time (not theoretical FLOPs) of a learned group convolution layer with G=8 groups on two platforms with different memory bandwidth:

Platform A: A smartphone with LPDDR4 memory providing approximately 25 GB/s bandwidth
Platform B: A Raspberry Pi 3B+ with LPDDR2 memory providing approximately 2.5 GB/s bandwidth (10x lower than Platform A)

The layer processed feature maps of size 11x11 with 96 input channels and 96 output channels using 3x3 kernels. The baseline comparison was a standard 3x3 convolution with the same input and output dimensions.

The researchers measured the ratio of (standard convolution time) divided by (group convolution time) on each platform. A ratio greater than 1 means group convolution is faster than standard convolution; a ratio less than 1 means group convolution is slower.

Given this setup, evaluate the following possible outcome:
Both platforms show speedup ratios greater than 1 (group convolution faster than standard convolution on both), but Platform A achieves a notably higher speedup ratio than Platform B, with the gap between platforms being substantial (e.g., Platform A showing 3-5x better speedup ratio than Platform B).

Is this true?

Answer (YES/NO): NO